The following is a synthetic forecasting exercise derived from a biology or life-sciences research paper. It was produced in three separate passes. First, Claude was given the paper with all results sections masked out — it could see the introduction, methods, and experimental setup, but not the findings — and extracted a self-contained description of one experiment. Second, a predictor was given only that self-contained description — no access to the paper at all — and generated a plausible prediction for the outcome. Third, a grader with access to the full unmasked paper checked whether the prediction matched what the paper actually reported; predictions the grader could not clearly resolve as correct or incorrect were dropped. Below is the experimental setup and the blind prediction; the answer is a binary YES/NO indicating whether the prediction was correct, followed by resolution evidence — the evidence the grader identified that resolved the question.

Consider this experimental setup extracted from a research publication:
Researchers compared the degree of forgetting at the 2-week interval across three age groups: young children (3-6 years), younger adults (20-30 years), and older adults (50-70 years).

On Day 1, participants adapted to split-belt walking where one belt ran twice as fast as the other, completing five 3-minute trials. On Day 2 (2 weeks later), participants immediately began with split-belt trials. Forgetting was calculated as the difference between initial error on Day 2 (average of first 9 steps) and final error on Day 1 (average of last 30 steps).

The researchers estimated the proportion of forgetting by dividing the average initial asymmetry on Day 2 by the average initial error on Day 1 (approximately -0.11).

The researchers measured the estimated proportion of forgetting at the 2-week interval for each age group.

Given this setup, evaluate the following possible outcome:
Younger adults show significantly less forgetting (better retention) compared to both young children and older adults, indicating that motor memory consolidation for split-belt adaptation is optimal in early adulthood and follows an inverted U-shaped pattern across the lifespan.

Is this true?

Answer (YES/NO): NO